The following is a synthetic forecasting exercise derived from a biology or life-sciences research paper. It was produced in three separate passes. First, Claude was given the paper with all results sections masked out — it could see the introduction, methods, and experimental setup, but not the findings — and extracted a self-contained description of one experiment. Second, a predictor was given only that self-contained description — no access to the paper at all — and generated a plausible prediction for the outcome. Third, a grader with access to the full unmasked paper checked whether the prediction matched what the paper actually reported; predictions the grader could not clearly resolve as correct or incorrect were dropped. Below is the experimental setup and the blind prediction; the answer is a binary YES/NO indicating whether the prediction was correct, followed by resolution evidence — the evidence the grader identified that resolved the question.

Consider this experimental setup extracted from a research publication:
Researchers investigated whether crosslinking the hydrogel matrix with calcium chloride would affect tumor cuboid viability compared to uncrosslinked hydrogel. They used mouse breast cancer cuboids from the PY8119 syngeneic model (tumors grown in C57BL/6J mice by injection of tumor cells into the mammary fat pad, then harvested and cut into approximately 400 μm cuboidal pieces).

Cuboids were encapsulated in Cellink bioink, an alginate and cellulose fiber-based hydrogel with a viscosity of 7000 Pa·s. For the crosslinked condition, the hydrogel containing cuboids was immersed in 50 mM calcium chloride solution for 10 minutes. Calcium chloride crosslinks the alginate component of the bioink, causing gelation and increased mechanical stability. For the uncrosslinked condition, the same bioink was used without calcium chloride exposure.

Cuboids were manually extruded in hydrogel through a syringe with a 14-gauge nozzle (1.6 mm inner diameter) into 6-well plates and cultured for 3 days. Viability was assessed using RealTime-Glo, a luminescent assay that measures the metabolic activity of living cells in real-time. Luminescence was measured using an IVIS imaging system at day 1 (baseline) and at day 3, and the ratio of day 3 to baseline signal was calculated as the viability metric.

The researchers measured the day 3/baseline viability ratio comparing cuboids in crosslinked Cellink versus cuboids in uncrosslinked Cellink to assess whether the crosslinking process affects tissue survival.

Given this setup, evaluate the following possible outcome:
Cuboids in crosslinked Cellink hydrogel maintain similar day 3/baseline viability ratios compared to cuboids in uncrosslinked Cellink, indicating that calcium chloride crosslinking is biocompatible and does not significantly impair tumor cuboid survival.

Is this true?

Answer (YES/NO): YES